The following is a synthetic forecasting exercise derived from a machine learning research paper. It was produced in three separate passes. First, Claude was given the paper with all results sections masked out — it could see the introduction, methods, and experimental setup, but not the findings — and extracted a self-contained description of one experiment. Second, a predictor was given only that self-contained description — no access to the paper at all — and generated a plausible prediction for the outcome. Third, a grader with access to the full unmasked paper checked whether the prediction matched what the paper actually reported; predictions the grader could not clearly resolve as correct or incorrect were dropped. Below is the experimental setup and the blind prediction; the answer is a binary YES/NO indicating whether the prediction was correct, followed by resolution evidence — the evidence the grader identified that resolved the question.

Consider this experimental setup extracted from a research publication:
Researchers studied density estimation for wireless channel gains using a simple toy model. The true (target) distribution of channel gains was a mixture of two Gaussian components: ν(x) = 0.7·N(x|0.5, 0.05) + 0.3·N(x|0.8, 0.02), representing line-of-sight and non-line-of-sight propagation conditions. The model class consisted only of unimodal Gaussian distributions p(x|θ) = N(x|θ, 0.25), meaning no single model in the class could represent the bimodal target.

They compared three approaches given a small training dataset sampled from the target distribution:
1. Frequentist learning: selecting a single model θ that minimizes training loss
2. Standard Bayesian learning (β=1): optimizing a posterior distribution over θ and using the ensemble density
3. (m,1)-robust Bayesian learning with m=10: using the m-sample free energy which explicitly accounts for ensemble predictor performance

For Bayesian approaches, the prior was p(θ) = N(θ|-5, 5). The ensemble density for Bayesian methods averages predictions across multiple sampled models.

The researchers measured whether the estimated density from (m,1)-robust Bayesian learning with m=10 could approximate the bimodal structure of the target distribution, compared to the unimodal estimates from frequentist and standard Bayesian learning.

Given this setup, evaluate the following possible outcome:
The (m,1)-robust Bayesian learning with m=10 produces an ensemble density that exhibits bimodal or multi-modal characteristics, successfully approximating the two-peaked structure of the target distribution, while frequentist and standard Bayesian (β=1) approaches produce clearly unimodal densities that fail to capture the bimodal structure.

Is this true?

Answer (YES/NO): YES